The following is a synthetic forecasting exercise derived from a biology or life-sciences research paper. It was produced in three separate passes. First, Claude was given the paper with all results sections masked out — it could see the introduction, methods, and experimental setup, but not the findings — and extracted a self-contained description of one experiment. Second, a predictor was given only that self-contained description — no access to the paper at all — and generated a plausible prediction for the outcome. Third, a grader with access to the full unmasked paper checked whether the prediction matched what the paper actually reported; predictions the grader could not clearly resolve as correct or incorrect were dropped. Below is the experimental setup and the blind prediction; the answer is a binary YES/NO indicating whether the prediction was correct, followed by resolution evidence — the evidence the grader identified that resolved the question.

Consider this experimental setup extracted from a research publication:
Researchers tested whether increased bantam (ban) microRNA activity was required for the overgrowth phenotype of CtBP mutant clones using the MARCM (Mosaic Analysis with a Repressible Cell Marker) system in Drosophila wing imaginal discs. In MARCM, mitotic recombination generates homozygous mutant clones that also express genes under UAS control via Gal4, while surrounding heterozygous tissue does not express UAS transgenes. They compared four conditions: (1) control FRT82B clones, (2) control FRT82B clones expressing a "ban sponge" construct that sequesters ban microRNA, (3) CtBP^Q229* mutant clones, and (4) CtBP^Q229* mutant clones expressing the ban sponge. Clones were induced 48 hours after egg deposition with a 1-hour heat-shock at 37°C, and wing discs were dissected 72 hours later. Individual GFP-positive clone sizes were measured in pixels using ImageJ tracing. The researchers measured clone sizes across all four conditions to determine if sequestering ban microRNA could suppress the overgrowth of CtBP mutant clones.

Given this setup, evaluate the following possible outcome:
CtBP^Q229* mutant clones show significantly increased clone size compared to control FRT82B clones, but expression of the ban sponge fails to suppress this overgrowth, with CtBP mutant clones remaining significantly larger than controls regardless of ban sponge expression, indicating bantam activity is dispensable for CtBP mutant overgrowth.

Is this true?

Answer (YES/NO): NO